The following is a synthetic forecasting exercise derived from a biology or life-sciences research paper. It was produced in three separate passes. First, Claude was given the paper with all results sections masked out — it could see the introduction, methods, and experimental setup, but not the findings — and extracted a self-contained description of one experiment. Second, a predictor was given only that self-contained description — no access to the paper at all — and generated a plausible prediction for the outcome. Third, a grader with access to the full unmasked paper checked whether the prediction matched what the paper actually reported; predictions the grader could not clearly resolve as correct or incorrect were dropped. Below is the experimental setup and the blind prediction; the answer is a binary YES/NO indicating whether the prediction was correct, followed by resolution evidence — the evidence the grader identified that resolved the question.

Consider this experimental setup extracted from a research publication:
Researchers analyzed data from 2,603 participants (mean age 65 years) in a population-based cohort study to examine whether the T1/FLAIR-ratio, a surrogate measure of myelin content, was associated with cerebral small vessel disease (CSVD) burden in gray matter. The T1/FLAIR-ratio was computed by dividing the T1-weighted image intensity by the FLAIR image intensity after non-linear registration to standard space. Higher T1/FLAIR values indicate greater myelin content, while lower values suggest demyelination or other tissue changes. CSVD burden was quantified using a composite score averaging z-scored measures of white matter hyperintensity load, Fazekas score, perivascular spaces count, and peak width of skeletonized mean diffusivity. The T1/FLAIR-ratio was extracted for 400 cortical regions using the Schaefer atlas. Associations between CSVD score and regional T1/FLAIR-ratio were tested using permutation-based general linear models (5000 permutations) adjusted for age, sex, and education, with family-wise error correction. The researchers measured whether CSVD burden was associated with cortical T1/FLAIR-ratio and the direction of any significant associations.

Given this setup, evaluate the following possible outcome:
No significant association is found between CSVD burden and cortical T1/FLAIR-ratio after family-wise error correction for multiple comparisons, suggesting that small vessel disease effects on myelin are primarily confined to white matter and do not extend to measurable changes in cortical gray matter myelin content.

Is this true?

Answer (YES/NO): NO